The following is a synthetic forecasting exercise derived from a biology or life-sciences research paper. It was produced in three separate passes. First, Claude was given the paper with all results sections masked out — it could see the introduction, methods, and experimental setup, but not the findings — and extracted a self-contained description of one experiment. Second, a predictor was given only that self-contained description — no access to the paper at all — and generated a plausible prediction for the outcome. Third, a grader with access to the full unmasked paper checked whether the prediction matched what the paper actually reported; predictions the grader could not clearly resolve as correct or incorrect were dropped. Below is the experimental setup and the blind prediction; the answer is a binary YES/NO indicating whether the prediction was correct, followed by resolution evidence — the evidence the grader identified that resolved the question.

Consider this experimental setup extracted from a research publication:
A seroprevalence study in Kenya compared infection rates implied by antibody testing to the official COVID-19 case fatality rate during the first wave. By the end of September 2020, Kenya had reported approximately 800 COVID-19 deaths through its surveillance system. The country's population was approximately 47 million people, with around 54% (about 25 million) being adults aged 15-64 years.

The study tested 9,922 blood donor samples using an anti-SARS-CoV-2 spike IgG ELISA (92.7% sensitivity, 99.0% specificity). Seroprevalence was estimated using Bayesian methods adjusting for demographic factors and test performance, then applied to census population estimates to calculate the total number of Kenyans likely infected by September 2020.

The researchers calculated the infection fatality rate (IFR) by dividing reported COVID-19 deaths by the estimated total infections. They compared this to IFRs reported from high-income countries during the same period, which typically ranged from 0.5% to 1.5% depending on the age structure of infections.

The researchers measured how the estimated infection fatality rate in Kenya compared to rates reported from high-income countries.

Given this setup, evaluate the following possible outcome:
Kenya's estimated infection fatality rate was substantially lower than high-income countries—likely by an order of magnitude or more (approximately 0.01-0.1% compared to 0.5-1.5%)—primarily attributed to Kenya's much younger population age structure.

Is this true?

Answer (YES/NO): NO